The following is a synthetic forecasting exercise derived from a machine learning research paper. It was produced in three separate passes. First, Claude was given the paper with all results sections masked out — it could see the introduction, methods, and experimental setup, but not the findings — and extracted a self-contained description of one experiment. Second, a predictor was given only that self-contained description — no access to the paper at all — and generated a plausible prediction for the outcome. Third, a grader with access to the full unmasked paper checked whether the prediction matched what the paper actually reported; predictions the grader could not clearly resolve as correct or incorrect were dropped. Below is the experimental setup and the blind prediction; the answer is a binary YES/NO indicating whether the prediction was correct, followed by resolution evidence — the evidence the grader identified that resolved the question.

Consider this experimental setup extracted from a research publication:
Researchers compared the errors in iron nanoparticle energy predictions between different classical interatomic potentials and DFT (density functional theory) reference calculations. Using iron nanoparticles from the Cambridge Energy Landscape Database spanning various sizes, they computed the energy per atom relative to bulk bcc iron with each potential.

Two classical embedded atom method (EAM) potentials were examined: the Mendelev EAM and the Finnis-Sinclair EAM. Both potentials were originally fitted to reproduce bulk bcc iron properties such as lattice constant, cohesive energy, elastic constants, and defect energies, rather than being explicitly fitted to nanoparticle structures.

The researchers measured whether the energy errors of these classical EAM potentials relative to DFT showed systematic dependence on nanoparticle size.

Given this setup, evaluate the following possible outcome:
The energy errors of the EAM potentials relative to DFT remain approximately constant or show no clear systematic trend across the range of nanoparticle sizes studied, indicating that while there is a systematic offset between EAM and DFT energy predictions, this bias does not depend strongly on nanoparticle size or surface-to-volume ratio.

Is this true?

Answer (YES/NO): YES